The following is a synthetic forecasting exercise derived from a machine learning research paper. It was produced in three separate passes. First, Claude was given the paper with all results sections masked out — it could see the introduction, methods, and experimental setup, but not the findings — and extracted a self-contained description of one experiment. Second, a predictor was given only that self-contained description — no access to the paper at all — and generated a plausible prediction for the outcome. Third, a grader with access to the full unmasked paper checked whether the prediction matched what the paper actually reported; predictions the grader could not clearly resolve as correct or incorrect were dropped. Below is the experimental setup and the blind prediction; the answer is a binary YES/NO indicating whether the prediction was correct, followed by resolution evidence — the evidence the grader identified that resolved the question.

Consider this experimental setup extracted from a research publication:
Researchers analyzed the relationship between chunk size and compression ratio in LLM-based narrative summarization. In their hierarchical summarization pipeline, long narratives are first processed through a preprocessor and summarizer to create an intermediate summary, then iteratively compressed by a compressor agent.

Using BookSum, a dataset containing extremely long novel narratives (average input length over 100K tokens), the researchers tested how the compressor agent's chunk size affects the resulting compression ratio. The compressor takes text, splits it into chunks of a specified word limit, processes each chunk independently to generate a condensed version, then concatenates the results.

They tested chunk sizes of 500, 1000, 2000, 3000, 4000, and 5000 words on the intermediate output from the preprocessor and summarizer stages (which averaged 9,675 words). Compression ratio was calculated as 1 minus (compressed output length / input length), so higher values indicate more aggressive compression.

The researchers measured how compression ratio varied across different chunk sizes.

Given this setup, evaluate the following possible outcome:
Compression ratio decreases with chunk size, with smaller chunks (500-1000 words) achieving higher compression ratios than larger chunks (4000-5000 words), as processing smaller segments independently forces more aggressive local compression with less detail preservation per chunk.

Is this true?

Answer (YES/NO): NO